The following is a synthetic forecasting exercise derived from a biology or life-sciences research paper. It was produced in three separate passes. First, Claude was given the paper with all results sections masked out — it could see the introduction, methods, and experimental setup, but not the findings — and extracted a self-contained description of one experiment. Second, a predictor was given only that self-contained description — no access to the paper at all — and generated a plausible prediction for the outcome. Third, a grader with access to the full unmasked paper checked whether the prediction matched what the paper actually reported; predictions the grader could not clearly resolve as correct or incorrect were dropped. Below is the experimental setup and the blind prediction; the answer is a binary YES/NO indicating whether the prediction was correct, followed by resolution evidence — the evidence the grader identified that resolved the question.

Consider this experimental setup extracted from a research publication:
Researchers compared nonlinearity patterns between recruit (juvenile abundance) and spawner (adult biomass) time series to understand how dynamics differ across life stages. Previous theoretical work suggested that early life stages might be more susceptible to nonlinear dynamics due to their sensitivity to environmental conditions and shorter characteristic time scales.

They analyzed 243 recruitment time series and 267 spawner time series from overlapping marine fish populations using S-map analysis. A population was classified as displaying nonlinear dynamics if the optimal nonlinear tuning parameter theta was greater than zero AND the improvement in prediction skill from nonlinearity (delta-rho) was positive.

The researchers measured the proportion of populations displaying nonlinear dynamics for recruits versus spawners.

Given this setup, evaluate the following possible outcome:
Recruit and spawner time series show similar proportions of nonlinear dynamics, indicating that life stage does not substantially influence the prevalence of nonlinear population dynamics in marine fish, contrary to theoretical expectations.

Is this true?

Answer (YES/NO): YES